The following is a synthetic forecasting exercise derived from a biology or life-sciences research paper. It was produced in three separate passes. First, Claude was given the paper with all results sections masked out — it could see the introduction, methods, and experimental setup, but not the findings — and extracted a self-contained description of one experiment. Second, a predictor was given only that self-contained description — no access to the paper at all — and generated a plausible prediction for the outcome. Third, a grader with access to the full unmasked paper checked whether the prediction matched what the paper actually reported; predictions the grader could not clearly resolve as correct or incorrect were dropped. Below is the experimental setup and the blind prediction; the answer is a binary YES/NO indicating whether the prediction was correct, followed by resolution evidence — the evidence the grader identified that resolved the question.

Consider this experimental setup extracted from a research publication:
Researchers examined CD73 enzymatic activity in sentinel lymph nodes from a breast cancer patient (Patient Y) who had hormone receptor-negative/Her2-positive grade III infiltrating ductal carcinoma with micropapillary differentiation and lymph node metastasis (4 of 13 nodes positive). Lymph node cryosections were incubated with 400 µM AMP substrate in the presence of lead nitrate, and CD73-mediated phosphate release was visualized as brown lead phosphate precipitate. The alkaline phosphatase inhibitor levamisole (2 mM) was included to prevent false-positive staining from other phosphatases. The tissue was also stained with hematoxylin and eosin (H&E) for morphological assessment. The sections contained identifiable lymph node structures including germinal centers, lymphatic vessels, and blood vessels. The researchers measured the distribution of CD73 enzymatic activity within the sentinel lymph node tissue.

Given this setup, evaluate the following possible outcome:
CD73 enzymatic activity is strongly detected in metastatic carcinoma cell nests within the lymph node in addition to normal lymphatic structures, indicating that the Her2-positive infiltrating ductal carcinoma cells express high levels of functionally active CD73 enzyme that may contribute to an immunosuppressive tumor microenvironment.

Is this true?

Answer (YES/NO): NO